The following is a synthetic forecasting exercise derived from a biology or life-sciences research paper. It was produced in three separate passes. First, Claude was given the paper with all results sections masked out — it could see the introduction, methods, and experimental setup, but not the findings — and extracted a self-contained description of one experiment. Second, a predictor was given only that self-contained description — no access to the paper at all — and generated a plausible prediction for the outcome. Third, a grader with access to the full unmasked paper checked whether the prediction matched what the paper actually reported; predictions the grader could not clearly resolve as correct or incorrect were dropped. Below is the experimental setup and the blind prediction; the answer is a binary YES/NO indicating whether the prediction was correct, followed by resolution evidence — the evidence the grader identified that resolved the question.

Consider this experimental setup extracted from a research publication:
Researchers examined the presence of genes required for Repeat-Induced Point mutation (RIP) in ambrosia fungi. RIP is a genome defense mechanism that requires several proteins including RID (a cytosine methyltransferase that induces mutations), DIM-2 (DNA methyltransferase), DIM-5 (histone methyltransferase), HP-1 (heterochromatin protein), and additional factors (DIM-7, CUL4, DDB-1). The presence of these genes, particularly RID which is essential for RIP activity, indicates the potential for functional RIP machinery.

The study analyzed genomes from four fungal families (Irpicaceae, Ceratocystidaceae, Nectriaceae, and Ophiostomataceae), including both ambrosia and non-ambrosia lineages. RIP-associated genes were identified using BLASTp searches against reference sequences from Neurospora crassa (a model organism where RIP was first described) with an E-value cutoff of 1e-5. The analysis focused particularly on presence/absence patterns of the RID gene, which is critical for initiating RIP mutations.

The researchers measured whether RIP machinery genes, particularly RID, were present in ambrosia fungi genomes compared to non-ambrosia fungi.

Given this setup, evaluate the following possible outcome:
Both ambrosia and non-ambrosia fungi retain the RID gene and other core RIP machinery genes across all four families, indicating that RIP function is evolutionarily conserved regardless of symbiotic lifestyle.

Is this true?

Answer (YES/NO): NO